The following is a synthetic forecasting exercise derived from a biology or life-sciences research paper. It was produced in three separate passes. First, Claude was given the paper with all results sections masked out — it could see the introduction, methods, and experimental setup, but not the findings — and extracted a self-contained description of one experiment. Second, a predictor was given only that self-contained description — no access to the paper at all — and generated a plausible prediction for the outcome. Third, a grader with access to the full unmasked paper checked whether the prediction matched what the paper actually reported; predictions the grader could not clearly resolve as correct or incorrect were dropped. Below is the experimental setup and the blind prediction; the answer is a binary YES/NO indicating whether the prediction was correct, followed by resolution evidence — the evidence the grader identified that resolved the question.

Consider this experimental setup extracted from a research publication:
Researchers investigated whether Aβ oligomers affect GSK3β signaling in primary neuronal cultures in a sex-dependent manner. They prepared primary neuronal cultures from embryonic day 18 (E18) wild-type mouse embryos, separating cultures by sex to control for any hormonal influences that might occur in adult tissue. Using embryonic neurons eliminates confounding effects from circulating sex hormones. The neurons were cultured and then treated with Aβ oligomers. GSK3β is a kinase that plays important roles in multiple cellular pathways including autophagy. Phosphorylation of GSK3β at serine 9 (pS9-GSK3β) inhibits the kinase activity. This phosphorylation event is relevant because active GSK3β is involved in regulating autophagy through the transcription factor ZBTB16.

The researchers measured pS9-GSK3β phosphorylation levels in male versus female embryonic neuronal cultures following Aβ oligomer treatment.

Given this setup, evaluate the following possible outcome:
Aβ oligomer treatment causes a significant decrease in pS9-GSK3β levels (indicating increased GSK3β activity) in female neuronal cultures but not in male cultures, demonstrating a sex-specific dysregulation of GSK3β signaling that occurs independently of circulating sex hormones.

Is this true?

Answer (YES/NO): NO